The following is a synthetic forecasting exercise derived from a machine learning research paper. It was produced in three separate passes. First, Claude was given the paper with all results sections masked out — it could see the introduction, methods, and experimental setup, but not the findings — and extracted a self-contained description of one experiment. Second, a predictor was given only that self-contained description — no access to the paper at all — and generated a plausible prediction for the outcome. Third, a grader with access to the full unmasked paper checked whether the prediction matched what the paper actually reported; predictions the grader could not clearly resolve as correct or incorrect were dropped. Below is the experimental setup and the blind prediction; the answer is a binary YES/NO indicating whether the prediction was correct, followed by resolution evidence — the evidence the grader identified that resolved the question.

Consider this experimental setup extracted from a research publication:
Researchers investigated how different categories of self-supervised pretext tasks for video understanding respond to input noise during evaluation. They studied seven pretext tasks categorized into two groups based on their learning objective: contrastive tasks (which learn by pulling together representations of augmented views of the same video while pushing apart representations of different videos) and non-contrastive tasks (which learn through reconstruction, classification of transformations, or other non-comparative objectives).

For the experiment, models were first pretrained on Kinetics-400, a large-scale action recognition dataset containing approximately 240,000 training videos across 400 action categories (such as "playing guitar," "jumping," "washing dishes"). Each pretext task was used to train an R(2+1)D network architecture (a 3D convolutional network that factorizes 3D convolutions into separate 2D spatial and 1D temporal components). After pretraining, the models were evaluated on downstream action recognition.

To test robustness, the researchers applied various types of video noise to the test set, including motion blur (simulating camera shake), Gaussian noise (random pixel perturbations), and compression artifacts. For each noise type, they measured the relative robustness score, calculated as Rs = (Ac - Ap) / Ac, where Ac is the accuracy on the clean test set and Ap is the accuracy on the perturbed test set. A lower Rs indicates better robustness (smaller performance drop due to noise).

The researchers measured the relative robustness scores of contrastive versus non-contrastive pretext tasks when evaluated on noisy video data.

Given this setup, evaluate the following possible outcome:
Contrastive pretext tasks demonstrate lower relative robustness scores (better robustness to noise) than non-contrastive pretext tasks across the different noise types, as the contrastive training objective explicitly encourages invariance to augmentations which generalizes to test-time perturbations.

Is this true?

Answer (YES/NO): NO